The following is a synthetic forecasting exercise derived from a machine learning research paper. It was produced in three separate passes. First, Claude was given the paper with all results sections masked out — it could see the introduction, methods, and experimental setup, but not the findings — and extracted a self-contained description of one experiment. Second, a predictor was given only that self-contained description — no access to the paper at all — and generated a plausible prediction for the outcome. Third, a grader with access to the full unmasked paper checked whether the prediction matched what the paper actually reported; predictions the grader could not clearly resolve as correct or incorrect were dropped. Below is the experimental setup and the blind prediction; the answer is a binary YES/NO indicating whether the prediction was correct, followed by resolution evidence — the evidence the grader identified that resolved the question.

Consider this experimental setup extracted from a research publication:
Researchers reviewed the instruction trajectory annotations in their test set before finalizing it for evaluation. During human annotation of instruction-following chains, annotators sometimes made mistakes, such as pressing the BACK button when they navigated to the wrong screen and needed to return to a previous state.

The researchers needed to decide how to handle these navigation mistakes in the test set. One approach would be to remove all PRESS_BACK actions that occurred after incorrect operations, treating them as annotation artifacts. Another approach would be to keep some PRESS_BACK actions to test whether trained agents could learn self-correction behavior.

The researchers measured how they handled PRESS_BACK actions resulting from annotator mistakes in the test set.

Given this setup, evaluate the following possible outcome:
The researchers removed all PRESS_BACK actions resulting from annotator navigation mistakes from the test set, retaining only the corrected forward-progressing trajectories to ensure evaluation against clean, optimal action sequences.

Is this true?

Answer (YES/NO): NO